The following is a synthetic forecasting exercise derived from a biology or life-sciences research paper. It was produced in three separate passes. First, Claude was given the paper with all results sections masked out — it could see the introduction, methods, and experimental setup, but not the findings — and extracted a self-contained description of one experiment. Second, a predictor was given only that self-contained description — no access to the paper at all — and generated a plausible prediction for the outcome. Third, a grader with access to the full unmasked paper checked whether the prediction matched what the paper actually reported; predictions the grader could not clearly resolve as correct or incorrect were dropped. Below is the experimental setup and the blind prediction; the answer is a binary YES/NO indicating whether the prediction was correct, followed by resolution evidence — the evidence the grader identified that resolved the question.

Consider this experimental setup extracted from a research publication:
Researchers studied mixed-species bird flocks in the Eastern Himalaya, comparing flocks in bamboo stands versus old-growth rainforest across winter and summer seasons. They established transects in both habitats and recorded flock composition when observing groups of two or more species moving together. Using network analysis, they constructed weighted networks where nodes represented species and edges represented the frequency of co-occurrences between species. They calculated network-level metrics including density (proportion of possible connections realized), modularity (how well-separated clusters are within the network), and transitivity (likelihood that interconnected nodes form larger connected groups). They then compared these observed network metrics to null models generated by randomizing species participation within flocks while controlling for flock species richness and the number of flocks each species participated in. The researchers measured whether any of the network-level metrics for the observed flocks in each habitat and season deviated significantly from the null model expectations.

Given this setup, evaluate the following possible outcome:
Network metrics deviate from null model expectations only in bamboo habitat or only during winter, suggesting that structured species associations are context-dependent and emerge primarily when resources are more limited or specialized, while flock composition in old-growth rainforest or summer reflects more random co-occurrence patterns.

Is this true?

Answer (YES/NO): NO